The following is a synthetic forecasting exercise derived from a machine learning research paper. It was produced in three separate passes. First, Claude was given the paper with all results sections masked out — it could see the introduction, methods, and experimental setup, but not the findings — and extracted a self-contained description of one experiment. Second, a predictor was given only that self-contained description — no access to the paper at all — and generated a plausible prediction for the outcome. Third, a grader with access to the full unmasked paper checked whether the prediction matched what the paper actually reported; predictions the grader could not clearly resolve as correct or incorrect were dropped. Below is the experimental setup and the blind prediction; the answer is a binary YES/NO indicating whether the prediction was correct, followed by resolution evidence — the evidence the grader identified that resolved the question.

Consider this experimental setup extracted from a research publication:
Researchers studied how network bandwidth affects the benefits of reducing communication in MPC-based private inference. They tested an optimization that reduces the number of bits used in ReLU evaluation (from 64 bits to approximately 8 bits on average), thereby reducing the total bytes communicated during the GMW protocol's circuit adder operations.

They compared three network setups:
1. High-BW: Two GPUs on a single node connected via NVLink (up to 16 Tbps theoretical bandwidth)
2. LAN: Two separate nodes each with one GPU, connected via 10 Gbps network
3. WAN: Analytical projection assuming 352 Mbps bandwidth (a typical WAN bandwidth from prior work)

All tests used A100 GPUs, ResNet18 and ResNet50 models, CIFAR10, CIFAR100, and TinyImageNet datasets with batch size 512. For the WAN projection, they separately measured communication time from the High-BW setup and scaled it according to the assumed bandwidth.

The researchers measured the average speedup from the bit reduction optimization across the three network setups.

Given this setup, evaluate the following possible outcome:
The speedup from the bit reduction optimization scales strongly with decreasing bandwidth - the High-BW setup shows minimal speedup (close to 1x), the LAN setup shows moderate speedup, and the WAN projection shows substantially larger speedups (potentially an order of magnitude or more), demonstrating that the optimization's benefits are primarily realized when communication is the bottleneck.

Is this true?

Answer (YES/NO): NO